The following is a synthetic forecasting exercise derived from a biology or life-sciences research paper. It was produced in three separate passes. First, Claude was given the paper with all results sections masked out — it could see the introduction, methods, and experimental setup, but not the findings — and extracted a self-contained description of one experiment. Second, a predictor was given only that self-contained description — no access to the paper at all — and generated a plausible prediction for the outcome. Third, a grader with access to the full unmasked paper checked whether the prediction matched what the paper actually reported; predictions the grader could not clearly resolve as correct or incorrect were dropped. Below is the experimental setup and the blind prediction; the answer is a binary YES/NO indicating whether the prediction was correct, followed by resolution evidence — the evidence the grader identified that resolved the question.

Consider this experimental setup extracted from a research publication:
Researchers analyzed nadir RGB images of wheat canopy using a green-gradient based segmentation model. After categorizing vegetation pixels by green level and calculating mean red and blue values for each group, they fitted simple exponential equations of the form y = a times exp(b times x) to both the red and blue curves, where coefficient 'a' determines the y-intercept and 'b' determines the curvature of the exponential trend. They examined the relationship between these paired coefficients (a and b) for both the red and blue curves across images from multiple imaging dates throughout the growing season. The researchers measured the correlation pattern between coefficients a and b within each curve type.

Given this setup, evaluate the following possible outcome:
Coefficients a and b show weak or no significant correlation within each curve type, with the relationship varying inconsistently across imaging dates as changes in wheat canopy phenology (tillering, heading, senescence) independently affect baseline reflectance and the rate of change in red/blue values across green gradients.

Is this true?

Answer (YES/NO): NO